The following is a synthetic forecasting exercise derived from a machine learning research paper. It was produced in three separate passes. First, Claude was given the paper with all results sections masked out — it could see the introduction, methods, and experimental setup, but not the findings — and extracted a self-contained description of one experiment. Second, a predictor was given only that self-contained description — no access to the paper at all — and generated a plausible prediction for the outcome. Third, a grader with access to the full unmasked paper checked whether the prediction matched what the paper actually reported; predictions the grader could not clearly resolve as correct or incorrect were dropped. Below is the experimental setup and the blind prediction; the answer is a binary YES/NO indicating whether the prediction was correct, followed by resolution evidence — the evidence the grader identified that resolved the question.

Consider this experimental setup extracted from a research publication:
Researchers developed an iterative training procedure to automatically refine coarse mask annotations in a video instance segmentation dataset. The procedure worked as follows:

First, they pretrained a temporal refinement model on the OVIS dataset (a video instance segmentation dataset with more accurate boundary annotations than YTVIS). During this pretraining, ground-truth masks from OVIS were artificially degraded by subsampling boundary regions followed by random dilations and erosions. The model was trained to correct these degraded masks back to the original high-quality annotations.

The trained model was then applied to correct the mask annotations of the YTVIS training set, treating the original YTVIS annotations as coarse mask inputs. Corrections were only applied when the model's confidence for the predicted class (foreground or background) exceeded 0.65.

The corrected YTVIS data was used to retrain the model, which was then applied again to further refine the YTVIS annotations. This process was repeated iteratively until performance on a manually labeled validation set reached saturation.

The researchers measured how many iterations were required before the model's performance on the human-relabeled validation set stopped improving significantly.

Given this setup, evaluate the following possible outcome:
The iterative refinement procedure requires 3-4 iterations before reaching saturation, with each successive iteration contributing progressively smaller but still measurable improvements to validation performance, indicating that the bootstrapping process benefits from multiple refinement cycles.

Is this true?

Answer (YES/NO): YES